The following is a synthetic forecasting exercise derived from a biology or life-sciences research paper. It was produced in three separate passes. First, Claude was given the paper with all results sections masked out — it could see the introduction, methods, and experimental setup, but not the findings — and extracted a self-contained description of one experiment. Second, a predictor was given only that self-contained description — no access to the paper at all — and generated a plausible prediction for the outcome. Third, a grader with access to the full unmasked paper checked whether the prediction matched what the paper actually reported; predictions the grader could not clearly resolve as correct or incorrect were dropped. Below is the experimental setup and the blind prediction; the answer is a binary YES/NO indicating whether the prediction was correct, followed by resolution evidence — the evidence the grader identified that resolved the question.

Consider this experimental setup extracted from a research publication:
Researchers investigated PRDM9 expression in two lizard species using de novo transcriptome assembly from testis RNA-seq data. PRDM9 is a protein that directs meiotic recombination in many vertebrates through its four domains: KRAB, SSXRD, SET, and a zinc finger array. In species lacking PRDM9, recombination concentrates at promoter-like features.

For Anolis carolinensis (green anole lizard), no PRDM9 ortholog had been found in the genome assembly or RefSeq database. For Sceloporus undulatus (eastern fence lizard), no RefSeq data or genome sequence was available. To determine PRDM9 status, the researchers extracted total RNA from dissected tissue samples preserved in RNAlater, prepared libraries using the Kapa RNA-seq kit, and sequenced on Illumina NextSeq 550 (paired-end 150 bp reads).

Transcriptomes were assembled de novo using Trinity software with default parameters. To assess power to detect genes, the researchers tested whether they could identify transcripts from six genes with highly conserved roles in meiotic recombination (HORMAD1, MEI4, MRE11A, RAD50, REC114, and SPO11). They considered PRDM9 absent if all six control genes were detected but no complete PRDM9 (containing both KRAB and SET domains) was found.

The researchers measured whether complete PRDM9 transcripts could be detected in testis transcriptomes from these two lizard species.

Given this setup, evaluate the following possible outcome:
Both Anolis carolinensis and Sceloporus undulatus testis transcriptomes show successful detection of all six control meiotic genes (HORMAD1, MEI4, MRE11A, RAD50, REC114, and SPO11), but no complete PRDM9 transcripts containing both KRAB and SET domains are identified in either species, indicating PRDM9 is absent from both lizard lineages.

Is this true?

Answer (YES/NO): YES